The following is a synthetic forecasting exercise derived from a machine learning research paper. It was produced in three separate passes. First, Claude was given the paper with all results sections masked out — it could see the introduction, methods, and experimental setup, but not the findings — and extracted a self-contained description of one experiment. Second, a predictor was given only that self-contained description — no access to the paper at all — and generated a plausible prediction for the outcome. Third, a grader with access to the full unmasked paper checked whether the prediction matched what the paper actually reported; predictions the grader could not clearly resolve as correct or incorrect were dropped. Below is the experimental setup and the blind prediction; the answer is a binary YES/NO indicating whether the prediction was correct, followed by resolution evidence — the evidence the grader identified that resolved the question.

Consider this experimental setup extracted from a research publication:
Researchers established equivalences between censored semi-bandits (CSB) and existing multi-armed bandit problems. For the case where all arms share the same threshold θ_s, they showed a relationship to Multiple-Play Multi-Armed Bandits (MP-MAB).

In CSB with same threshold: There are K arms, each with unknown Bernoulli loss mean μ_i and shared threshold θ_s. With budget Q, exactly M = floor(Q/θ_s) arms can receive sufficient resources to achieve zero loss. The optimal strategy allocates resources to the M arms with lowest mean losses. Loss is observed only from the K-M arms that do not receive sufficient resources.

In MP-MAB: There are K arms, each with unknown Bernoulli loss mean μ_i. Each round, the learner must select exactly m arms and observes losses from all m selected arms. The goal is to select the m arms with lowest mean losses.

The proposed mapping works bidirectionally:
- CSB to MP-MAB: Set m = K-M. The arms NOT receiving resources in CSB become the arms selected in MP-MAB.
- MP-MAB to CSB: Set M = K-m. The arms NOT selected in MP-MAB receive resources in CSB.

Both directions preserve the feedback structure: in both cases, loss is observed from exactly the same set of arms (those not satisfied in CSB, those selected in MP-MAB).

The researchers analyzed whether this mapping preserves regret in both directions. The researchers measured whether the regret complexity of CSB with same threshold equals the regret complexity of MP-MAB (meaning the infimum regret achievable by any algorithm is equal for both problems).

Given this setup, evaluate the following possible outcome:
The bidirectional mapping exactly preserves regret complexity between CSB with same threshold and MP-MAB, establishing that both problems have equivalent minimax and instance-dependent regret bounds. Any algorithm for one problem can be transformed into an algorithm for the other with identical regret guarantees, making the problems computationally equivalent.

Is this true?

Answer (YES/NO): YES